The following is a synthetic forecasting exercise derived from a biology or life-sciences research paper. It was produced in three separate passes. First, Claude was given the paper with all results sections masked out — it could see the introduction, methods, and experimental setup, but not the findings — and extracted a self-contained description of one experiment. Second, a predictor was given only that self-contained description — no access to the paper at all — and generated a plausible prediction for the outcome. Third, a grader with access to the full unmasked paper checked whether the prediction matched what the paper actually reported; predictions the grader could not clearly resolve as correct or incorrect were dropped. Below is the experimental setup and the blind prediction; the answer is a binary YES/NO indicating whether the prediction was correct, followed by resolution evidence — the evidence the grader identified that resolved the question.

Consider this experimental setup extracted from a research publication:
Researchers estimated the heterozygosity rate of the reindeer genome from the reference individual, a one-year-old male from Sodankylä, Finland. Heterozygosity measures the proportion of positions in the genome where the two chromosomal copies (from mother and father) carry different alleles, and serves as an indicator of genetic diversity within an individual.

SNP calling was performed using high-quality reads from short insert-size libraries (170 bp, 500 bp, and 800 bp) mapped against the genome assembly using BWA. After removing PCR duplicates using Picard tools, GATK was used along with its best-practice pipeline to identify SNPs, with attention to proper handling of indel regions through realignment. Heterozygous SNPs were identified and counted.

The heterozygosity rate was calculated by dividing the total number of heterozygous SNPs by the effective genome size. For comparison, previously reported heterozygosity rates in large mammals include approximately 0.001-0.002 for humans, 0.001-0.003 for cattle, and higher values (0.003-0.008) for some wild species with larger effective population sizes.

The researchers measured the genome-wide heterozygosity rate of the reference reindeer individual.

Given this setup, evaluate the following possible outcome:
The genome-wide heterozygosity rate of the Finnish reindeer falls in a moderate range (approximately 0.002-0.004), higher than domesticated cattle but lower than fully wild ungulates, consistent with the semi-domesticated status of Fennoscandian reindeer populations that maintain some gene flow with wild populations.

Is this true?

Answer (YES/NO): YES